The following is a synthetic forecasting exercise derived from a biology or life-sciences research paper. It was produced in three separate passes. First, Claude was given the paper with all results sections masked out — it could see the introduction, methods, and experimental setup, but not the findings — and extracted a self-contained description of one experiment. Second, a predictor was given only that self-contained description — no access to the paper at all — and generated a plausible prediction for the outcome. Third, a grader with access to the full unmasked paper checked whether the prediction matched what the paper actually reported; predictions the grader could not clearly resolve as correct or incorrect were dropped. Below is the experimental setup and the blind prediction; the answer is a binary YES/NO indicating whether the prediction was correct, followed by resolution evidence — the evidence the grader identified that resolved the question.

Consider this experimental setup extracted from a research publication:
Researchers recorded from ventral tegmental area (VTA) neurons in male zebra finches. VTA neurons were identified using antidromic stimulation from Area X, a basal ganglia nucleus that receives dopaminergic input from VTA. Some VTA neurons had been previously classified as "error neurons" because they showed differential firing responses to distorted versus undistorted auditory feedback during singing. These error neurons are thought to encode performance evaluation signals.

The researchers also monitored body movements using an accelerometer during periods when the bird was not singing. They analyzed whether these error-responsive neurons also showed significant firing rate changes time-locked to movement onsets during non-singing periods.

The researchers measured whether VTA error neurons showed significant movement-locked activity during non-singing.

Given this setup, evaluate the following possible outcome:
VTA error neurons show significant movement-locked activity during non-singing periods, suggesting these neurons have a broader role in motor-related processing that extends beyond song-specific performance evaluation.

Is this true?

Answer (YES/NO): YES